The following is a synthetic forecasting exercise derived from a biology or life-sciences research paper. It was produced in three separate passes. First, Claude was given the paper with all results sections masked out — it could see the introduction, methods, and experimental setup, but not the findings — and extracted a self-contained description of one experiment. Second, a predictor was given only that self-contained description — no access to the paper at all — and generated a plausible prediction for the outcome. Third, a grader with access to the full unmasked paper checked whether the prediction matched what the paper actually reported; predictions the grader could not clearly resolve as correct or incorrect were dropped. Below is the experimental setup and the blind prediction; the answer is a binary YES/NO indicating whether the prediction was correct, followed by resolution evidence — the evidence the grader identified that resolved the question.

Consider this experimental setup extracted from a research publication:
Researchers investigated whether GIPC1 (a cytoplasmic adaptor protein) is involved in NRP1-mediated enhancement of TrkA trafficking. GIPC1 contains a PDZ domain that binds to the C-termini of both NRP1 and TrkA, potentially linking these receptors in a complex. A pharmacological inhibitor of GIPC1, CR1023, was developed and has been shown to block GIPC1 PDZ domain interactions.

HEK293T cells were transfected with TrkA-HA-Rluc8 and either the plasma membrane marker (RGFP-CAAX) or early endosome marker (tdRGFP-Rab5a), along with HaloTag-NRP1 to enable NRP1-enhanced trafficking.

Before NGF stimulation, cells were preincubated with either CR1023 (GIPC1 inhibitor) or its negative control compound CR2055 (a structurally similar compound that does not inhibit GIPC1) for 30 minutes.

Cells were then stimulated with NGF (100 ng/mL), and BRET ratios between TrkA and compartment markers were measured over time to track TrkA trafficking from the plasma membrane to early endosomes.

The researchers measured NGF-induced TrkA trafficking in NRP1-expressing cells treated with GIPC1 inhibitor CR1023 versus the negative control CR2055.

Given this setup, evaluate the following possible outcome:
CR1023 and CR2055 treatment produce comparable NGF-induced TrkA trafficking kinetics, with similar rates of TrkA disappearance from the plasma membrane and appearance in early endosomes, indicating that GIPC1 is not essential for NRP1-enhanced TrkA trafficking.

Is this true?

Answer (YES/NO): NO